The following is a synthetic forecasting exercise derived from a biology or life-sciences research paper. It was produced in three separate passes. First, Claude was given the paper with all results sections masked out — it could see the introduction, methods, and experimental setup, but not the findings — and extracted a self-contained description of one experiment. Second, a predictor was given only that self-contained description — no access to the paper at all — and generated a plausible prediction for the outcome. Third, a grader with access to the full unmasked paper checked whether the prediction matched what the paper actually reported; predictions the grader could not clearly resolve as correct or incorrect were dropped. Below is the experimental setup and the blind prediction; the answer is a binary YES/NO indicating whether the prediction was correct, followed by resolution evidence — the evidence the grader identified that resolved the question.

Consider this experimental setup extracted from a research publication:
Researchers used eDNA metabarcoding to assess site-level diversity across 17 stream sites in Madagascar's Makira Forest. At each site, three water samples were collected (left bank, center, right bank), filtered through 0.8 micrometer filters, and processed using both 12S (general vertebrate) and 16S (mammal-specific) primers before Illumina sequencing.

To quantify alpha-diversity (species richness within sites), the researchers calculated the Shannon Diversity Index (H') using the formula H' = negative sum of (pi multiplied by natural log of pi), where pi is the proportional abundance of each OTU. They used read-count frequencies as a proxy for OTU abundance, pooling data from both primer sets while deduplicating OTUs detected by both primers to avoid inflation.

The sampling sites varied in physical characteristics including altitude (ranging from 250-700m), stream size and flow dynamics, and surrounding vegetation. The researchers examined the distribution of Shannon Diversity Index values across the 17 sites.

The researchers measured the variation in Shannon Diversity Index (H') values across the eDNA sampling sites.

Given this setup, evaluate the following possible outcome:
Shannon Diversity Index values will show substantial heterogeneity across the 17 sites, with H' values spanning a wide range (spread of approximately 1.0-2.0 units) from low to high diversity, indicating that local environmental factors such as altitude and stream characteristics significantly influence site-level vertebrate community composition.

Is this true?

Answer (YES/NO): NO